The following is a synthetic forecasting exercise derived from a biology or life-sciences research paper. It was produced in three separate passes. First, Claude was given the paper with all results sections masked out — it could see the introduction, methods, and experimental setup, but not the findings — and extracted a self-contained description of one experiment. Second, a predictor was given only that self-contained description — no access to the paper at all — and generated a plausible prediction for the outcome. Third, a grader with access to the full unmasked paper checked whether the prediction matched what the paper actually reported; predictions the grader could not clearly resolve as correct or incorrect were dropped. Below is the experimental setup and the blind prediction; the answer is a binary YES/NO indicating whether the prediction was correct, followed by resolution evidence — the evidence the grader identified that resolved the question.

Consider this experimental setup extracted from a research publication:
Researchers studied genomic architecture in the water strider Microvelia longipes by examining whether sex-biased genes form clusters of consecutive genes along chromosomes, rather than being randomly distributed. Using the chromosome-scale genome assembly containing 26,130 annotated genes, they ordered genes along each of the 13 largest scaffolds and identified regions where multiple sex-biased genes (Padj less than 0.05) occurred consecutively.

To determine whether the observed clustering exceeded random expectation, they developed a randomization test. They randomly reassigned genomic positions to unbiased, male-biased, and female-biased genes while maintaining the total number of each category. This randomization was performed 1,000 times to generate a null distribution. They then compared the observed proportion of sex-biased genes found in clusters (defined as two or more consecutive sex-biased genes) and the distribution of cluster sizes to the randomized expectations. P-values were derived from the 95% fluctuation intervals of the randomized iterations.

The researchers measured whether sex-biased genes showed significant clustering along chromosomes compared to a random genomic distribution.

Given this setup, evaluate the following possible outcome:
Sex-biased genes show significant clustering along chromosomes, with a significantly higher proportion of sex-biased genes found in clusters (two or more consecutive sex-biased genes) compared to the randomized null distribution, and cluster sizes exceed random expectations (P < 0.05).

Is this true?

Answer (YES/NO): YES